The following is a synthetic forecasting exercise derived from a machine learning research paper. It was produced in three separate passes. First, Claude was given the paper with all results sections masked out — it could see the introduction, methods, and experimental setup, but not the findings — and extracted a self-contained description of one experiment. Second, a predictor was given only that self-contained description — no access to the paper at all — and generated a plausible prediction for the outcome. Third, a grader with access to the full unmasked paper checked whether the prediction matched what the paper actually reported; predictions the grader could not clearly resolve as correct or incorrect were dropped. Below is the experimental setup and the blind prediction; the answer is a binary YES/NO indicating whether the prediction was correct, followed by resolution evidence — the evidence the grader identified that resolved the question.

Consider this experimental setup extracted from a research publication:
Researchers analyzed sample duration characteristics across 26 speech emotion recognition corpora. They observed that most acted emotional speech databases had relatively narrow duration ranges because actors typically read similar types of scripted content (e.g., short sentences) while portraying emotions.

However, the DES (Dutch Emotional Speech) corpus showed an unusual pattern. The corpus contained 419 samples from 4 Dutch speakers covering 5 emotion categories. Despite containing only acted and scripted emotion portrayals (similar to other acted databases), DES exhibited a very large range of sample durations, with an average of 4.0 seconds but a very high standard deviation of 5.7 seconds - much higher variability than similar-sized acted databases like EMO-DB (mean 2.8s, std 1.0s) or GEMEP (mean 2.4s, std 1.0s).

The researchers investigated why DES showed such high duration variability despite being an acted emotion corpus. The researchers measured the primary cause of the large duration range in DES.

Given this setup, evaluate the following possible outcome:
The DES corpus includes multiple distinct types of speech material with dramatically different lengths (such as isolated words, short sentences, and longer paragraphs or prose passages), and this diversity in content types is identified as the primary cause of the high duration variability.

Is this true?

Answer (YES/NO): YES